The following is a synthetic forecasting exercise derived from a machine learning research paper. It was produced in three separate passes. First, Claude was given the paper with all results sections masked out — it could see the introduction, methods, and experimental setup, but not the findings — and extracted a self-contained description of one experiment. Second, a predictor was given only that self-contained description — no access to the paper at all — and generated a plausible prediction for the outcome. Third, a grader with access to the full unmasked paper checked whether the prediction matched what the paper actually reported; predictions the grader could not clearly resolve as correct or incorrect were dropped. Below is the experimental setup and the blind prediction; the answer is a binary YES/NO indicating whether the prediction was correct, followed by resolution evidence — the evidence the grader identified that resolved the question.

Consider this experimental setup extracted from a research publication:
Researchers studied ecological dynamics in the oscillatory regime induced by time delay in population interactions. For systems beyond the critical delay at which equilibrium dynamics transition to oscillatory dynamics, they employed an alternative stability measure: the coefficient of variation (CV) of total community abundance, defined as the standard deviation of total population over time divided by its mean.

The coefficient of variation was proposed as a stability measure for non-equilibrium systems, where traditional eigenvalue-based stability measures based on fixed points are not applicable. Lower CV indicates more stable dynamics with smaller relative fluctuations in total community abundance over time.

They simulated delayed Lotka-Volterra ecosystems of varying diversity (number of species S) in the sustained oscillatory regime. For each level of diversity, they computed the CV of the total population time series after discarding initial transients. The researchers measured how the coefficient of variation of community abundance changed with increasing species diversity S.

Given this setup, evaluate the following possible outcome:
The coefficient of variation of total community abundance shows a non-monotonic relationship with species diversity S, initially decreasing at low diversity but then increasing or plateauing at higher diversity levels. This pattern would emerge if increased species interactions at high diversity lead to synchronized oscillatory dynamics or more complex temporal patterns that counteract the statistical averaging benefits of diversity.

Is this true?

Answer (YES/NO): NO